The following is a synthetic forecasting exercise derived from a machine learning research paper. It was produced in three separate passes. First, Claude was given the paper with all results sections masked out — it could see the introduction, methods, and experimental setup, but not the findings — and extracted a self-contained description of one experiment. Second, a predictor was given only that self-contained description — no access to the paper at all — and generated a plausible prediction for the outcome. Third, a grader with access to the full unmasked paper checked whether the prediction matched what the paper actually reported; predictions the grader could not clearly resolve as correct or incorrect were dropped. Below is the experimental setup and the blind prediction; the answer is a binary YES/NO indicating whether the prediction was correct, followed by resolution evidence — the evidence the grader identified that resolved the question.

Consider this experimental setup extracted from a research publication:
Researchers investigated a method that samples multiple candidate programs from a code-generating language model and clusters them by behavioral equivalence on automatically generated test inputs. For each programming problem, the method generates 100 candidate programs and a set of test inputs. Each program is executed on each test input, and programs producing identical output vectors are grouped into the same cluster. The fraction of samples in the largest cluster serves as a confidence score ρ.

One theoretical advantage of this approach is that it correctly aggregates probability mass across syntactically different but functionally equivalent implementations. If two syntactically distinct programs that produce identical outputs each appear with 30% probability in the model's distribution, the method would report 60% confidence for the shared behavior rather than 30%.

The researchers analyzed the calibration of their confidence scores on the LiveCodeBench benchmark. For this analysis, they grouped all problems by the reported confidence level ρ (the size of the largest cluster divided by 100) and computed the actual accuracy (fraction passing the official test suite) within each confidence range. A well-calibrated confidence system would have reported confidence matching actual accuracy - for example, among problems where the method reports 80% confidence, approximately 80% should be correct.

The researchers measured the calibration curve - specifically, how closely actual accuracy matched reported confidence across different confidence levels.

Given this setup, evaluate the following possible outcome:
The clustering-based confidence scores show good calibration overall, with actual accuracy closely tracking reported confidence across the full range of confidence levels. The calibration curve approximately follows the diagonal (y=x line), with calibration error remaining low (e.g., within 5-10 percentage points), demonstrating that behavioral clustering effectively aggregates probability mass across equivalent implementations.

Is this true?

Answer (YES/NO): NO